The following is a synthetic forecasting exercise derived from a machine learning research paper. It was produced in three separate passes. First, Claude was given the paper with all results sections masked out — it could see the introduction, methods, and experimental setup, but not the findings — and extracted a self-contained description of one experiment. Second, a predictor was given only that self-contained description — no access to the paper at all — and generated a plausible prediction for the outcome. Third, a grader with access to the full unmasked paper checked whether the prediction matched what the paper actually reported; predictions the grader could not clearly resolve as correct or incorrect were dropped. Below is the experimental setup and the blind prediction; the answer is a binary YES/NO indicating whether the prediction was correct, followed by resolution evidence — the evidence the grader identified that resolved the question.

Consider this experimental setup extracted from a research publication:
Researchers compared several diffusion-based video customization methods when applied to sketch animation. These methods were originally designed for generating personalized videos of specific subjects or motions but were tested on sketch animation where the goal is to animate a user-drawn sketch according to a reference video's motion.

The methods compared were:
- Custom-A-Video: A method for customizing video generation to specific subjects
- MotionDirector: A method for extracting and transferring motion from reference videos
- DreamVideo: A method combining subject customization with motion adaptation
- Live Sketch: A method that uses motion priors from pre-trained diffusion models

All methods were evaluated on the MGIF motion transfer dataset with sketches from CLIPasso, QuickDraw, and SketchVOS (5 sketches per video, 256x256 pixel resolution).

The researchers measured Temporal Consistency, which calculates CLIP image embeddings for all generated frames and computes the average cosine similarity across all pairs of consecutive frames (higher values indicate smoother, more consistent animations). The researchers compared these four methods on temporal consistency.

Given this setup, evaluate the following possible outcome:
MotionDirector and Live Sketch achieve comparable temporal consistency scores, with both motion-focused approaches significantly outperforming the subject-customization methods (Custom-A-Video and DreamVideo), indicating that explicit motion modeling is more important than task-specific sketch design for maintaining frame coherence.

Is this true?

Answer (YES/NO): NO